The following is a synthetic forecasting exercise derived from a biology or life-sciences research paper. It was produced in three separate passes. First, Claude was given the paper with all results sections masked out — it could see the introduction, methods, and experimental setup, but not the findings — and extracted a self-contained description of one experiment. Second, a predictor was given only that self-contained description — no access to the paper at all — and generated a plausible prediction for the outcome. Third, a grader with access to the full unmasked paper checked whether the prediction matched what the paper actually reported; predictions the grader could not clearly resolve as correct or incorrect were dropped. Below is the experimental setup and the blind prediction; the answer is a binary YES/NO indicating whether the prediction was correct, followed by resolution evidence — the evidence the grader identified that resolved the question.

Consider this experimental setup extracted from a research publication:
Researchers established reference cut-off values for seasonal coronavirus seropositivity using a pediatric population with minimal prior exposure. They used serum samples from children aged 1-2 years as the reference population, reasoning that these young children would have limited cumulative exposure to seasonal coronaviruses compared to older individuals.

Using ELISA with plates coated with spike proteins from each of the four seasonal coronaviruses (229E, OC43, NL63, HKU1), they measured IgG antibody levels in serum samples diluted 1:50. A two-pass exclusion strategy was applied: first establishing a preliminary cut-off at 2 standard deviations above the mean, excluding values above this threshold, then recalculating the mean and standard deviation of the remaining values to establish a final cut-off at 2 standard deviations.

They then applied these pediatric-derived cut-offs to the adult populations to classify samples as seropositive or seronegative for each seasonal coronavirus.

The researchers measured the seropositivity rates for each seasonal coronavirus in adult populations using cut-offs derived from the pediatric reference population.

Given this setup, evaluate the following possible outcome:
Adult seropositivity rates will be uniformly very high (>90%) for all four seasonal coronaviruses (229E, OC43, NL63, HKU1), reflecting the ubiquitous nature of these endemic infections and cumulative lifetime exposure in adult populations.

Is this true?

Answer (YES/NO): NO